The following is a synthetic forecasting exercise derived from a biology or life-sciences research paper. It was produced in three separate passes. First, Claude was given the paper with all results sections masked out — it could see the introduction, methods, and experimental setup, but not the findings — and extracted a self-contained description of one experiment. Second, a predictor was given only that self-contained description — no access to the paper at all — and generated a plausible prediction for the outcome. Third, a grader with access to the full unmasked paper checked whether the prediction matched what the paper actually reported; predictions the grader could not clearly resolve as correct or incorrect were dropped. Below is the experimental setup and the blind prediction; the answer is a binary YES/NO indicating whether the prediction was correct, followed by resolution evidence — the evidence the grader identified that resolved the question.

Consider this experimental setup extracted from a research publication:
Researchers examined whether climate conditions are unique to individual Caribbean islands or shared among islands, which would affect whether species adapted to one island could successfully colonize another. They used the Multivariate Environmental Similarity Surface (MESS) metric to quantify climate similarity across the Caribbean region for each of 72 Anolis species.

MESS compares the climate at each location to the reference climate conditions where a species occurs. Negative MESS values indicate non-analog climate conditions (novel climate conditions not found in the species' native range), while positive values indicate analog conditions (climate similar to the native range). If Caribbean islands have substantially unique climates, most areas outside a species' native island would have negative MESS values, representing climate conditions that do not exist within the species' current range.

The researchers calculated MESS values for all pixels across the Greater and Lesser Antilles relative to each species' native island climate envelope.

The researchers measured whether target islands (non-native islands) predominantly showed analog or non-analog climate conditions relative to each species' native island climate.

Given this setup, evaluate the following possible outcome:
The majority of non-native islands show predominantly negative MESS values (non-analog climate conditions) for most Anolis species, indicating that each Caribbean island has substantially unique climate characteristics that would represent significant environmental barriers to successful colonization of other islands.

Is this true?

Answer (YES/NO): YES